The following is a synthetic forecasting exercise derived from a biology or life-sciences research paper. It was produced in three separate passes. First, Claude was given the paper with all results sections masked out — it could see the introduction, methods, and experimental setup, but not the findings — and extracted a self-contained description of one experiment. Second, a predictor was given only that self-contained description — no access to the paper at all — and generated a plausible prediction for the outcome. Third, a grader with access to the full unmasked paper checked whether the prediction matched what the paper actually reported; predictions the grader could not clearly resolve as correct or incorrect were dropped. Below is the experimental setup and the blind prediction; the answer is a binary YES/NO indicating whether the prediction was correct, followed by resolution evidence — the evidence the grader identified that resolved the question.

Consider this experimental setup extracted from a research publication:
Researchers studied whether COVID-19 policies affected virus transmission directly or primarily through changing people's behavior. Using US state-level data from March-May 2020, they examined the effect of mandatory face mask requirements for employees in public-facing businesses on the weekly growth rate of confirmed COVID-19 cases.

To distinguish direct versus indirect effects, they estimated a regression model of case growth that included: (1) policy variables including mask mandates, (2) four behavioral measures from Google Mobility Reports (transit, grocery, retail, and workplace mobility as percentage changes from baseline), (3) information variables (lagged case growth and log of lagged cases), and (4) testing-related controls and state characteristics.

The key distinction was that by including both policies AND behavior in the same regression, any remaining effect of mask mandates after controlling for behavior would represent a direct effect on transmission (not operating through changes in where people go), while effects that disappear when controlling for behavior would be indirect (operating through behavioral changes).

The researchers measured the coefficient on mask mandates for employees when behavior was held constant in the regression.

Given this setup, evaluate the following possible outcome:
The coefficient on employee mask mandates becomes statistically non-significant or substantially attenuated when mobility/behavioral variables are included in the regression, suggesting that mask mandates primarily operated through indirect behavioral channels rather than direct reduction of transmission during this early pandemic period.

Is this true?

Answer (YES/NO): NO